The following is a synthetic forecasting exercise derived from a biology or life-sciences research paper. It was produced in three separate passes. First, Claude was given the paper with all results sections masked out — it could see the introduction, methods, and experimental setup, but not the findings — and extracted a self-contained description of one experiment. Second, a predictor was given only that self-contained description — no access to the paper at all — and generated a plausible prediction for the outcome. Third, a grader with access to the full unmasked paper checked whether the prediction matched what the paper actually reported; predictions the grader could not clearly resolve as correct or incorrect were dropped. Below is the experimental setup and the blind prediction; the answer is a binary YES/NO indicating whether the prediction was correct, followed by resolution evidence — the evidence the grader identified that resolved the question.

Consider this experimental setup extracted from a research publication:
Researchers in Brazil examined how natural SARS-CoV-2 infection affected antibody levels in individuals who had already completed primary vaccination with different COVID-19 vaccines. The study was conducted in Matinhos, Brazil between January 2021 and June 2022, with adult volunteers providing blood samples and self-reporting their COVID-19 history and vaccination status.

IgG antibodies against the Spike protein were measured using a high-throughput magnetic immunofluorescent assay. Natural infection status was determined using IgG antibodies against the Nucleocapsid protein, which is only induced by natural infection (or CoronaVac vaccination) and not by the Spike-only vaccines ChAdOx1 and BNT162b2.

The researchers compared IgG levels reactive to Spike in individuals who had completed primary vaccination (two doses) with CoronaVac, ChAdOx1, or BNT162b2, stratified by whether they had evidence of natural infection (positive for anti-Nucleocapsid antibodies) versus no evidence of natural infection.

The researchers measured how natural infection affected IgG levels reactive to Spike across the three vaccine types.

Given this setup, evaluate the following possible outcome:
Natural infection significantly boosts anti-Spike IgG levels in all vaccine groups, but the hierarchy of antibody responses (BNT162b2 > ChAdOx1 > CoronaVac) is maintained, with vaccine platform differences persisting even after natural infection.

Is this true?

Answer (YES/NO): NO